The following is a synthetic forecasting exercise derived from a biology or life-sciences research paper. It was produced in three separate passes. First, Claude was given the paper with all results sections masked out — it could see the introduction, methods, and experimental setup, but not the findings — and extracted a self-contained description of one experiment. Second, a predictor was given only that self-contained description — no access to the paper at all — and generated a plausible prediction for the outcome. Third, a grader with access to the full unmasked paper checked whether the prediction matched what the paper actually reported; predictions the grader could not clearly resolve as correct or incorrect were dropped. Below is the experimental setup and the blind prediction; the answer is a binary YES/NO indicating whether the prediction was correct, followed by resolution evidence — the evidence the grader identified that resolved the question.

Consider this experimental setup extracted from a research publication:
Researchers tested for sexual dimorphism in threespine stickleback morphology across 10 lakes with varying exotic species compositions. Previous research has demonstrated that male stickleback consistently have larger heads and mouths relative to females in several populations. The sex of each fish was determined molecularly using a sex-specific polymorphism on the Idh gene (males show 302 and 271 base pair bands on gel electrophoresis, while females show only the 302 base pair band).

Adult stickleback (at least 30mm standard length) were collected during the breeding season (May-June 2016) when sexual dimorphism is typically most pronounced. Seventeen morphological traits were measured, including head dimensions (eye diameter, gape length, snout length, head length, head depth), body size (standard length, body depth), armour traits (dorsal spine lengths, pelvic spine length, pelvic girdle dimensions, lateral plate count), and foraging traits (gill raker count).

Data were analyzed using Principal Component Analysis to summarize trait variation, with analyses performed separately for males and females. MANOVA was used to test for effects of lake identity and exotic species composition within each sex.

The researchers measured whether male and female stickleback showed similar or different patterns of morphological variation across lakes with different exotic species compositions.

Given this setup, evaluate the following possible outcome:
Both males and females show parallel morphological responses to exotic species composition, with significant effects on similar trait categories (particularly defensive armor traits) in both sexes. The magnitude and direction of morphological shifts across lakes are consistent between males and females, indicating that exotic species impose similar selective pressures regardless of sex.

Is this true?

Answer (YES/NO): YES